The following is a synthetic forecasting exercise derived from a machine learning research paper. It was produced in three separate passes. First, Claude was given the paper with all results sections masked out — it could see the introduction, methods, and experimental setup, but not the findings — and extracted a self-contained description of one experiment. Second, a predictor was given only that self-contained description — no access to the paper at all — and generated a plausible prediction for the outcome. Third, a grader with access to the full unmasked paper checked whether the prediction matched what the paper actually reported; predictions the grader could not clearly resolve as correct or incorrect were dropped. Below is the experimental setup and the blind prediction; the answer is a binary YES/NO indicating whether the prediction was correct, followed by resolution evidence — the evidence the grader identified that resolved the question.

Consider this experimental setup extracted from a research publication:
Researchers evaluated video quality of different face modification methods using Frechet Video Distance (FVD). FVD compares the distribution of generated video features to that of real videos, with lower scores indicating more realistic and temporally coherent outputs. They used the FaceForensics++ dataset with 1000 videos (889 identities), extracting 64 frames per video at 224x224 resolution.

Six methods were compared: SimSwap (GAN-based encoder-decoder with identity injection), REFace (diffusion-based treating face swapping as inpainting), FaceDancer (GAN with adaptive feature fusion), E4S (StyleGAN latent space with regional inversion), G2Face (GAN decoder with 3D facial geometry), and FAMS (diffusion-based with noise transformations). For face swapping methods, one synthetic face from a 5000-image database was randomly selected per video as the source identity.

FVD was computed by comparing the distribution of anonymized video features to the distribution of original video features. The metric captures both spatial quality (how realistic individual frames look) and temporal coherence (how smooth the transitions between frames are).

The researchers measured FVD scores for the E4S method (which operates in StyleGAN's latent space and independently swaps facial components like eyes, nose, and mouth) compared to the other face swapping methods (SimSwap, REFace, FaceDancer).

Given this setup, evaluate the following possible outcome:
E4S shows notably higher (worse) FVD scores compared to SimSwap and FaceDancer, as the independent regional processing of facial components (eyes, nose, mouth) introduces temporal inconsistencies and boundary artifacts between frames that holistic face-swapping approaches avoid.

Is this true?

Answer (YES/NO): YES